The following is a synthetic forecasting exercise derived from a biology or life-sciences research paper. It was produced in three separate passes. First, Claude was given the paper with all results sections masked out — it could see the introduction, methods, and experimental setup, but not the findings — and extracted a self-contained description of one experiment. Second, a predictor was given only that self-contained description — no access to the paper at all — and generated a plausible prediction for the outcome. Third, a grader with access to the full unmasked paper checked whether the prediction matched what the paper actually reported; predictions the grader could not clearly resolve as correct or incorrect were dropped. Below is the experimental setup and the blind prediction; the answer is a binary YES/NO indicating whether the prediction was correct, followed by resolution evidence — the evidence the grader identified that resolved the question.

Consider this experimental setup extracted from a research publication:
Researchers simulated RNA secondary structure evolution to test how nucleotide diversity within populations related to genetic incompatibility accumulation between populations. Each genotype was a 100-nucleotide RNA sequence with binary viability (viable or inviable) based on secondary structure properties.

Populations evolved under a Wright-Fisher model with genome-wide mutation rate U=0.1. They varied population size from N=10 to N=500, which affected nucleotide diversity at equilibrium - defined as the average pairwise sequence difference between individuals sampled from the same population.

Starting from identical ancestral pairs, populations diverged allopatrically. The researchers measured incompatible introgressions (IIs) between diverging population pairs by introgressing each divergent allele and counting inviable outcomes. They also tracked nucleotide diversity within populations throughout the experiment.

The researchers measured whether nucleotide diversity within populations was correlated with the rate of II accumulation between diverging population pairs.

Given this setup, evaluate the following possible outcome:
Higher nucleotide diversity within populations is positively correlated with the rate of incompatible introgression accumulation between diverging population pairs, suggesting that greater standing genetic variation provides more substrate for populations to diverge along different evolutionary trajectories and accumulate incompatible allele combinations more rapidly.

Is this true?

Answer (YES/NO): NO